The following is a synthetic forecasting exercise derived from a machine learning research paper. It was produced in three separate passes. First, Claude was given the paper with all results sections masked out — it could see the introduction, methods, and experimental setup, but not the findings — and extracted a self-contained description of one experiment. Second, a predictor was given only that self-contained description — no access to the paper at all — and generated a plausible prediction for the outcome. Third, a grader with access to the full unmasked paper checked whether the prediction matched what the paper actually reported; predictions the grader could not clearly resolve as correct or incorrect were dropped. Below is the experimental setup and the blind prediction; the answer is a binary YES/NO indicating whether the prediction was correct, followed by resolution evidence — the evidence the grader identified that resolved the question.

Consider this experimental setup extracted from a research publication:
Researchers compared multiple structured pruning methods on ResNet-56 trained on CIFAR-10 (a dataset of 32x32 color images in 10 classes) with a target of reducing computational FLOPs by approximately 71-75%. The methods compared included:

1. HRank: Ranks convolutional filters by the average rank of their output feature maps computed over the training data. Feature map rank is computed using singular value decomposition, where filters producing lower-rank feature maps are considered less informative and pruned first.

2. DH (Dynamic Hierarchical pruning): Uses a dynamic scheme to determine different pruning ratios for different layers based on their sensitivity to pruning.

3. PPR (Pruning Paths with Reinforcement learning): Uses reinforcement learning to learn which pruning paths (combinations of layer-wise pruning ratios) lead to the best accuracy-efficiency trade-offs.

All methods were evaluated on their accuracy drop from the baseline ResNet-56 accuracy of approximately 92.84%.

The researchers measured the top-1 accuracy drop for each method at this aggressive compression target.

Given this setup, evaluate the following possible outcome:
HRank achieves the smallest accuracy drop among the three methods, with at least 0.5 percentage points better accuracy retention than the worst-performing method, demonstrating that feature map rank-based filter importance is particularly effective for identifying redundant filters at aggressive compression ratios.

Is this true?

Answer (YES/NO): NO